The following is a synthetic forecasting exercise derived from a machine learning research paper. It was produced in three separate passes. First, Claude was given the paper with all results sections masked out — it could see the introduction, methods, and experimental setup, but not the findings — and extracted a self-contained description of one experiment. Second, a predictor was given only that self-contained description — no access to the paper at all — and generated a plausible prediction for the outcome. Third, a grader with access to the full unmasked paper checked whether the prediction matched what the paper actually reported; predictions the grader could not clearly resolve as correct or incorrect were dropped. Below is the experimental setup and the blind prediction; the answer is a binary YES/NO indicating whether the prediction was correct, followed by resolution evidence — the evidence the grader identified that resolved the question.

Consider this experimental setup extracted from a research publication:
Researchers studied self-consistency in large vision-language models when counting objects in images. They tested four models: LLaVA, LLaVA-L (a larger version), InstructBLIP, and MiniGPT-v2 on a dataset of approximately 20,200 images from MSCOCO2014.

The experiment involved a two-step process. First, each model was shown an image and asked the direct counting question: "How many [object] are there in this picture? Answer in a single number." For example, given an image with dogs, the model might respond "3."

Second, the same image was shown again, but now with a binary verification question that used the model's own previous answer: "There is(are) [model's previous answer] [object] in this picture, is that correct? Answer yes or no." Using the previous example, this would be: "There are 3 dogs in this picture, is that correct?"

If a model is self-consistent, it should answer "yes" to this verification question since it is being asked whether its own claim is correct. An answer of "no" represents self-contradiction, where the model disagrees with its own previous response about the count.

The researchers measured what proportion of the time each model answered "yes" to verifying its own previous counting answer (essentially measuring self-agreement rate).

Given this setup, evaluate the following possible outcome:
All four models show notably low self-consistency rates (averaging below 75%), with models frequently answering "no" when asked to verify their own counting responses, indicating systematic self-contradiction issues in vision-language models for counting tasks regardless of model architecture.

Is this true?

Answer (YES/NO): NO